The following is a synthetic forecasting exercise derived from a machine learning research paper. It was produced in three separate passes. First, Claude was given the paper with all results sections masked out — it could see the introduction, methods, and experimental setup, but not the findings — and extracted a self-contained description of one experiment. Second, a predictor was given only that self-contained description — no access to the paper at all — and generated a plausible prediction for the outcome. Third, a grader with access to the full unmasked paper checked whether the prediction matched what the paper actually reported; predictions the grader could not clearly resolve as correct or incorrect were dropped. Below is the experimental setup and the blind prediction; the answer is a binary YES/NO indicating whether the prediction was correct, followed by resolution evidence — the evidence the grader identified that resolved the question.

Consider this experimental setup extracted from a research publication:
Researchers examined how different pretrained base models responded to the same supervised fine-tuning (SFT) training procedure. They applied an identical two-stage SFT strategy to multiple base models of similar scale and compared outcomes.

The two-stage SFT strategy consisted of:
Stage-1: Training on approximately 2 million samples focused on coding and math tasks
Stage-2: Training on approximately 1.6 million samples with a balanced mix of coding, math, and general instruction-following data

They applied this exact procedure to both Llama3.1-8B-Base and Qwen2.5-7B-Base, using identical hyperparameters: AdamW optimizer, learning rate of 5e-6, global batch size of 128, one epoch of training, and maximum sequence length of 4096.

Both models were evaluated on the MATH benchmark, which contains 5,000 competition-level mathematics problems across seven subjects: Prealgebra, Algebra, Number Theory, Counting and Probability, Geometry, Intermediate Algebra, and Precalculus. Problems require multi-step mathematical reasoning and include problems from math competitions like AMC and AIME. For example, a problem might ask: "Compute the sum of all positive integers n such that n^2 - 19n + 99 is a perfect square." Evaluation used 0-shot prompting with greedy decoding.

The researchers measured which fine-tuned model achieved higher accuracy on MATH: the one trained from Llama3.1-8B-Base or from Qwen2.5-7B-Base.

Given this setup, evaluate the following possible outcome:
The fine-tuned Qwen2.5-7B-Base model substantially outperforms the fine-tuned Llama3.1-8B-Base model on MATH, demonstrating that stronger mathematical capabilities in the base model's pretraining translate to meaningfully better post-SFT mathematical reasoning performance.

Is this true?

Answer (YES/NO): YES